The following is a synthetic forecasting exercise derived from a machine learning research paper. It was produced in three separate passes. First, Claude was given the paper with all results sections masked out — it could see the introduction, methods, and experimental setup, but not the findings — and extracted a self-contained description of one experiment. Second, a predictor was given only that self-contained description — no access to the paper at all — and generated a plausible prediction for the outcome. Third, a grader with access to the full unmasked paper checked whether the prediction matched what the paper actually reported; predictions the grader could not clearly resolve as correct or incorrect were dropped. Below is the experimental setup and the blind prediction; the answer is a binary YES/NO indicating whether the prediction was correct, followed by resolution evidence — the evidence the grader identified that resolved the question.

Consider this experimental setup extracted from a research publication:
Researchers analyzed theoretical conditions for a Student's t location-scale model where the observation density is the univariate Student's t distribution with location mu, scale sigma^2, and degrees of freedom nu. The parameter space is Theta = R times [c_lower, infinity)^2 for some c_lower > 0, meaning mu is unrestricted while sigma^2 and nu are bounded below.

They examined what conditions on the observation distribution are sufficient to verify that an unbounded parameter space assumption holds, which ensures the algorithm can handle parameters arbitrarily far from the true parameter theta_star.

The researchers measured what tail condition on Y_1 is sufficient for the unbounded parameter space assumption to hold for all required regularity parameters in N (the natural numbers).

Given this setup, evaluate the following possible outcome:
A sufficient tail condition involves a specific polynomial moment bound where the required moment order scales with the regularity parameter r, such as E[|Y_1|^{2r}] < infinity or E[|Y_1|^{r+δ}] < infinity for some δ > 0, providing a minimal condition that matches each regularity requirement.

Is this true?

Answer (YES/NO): NO